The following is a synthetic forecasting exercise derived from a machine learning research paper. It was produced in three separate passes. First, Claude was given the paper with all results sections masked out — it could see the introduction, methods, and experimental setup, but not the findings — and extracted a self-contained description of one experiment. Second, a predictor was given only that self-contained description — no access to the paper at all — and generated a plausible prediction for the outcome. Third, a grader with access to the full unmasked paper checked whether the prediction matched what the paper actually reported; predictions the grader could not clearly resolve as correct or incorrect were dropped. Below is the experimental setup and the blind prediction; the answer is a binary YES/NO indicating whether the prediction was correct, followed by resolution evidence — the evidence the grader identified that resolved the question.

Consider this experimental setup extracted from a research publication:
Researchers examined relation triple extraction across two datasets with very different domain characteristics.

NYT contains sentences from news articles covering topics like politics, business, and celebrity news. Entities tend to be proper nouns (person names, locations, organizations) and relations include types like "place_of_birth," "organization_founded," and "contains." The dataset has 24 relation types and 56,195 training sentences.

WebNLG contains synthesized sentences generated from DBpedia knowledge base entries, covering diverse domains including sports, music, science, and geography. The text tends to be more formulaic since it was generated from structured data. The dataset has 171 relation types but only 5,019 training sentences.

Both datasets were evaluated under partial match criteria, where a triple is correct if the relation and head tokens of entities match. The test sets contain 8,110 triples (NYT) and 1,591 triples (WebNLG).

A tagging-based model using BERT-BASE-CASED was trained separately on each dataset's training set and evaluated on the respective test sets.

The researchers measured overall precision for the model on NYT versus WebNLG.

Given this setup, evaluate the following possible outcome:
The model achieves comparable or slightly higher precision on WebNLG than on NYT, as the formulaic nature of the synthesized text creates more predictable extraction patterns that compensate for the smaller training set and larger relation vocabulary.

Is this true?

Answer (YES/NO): YES